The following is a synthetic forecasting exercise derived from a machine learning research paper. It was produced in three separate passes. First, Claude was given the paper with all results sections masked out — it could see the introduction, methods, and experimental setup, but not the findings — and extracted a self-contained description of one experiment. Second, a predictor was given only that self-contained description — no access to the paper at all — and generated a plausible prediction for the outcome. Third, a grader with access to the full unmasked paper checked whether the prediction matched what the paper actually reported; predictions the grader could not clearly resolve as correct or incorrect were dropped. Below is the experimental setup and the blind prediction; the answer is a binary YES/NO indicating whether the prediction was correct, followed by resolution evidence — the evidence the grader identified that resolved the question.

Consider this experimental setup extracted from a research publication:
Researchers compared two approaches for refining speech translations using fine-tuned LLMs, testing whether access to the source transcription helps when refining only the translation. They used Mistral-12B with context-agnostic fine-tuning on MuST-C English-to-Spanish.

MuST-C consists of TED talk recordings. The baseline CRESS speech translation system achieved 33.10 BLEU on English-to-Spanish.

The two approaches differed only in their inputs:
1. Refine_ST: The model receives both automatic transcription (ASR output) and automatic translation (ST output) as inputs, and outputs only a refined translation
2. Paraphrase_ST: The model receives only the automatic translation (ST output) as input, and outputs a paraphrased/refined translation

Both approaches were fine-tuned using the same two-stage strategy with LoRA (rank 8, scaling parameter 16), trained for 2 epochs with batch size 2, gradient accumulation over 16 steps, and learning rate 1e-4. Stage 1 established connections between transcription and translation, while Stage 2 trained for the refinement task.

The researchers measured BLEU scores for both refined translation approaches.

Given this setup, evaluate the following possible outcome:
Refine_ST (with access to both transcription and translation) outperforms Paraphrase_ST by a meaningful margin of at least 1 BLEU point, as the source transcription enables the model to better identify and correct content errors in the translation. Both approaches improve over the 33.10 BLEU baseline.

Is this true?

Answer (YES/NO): NO